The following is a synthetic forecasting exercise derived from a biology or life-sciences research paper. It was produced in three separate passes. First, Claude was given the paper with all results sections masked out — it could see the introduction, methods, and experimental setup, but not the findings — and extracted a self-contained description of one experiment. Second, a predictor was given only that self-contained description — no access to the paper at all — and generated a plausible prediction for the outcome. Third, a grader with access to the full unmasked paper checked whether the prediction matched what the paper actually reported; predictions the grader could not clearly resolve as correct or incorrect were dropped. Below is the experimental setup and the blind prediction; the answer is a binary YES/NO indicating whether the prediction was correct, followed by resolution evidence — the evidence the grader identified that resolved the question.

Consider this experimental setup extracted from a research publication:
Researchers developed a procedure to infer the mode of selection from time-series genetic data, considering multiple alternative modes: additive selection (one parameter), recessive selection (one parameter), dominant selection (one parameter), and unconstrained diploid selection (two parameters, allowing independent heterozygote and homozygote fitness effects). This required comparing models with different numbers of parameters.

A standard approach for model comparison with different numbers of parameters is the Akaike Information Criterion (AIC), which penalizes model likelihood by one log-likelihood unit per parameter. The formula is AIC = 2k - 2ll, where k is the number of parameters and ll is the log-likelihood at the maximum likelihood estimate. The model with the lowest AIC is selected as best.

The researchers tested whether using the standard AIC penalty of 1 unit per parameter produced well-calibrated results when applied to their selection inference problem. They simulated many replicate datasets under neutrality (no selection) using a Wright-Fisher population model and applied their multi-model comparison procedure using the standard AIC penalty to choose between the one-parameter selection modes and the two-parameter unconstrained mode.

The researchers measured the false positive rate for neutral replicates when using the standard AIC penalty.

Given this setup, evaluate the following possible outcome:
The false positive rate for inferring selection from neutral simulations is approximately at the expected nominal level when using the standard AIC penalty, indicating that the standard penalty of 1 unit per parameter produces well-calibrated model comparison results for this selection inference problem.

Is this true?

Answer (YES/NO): NO